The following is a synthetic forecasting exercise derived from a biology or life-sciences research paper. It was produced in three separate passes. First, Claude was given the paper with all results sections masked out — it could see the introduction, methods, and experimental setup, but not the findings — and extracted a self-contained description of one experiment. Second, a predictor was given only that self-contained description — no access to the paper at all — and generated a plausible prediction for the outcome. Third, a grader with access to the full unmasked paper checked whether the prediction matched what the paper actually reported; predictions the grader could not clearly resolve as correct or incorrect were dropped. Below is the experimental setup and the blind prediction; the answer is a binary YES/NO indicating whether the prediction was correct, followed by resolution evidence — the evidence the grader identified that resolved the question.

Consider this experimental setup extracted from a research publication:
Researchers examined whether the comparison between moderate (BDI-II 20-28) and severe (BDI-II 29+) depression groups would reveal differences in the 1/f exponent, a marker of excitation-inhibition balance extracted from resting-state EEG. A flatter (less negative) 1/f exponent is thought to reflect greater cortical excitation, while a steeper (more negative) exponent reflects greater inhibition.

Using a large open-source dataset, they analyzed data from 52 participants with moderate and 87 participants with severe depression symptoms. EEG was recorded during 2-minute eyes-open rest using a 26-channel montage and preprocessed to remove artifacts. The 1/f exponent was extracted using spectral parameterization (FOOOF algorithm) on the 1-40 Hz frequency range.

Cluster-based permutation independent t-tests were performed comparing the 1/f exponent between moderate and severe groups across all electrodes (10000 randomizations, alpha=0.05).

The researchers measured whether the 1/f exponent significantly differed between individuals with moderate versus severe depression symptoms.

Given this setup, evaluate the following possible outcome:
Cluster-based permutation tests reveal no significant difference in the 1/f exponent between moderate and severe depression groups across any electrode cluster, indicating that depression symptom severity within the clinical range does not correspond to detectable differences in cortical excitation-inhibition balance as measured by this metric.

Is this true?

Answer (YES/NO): YES